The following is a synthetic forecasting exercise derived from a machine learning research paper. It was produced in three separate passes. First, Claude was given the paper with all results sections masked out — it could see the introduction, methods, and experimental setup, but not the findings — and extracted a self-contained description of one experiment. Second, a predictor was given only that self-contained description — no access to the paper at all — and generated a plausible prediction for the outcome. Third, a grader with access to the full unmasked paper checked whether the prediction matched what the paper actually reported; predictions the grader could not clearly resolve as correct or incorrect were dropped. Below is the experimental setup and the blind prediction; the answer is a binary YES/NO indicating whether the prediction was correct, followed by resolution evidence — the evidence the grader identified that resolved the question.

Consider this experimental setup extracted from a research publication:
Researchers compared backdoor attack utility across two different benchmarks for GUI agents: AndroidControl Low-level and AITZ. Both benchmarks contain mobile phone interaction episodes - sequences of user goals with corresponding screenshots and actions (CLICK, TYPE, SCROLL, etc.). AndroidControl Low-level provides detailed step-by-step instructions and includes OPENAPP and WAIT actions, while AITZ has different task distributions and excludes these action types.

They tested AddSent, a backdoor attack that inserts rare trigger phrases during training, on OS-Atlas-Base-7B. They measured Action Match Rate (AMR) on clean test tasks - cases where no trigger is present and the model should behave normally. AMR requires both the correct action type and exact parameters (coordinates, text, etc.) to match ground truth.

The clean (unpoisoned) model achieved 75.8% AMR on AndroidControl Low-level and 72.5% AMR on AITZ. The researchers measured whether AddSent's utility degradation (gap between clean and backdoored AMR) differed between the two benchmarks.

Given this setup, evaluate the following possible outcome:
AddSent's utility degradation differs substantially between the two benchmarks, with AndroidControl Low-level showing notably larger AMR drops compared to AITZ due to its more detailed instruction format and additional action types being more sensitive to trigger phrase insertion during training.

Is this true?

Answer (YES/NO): NO